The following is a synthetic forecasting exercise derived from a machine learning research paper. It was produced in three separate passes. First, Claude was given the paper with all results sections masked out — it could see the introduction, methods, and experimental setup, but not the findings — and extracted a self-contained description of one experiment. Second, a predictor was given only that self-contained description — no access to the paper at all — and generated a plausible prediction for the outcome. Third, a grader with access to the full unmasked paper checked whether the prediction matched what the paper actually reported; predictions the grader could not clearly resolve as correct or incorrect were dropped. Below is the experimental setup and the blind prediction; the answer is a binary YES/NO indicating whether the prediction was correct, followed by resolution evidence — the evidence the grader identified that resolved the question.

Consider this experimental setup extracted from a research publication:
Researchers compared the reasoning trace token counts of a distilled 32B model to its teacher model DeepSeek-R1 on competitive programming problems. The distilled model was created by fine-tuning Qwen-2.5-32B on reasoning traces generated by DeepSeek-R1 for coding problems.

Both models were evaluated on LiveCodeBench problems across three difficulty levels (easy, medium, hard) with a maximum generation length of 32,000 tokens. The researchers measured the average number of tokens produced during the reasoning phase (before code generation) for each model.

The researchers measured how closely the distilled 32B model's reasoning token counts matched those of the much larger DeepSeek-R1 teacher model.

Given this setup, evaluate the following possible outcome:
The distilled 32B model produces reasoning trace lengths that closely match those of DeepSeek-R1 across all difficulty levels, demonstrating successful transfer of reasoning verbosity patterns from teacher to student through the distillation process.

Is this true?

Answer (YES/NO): YES